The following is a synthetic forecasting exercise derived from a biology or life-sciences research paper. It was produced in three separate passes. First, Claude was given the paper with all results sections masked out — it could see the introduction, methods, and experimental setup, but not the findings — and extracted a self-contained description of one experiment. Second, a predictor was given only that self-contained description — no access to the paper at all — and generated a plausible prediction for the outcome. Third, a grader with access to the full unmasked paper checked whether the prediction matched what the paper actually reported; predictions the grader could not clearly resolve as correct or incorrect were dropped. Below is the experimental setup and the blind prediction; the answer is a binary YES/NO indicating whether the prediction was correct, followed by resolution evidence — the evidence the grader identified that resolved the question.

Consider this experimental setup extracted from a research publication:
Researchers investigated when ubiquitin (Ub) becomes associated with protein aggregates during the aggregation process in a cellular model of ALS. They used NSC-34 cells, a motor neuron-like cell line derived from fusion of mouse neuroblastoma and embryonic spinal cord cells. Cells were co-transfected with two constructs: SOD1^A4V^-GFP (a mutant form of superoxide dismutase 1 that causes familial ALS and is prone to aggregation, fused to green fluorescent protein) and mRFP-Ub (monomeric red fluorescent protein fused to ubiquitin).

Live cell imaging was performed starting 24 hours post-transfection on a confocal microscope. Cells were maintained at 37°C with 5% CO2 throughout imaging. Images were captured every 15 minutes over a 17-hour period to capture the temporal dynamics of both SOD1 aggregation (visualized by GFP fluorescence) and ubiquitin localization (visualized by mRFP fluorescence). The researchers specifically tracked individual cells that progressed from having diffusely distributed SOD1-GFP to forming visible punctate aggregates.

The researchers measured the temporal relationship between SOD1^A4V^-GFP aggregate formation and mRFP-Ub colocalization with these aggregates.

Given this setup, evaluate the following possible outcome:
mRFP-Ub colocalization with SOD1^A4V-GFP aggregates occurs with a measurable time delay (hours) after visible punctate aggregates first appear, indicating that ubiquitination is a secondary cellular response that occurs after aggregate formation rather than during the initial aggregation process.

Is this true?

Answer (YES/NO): NO